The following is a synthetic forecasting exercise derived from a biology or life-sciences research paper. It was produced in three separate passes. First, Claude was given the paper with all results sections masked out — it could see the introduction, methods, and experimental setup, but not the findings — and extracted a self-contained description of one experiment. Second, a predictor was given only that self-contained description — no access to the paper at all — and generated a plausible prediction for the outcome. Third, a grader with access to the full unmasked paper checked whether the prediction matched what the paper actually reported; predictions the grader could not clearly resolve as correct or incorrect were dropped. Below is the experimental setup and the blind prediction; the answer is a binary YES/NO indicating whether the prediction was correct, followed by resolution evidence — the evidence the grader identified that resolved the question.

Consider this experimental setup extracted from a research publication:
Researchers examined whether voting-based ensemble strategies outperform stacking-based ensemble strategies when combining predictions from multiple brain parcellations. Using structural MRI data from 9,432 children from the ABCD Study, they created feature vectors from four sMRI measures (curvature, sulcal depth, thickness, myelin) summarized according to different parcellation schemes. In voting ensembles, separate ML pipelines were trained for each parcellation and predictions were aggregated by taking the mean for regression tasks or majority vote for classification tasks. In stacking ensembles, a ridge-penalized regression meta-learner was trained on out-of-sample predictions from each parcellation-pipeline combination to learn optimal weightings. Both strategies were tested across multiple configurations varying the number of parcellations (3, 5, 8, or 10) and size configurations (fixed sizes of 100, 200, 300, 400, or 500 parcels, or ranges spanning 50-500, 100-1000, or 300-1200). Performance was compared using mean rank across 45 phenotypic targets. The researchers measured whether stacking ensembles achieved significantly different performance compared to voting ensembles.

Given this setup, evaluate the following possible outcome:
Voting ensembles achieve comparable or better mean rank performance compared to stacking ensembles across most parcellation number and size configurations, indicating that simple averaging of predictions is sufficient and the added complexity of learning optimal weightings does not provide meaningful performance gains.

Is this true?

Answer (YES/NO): YES